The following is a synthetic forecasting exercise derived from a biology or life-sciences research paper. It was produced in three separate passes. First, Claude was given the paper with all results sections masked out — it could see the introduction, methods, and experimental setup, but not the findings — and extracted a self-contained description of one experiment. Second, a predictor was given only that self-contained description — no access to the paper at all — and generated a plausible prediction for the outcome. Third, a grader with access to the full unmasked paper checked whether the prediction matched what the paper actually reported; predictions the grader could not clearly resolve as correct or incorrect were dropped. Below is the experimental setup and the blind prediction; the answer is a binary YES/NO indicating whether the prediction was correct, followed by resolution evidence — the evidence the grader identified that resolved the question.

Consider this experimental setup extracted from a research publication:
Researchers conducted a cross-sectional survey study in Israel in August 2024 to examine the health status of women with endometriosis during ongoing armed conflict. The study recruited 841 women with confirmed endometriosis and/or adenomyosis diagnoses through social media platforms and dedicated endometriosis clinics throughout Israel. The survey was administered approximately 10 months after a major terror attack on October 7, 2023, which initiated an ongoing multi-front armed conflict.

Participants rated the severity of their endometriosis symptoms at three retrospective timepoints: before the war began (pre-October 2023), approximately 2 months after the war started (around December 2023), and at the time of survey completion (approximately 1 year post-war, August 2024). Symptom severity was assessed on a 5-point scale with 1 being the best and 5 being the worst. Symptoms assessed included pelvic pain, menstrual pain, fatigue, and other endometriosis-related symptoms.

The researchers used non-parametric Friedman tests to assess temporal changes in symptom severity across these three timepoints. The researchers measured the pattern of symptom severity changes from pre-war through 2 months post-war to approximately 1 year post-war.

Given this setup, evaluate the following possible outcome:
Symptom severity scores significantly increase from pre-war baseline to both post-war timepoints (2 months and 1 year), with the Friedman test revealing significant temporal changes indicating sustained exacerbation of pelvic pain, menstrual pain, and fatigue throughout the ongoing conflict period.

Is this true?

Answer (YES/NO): NO